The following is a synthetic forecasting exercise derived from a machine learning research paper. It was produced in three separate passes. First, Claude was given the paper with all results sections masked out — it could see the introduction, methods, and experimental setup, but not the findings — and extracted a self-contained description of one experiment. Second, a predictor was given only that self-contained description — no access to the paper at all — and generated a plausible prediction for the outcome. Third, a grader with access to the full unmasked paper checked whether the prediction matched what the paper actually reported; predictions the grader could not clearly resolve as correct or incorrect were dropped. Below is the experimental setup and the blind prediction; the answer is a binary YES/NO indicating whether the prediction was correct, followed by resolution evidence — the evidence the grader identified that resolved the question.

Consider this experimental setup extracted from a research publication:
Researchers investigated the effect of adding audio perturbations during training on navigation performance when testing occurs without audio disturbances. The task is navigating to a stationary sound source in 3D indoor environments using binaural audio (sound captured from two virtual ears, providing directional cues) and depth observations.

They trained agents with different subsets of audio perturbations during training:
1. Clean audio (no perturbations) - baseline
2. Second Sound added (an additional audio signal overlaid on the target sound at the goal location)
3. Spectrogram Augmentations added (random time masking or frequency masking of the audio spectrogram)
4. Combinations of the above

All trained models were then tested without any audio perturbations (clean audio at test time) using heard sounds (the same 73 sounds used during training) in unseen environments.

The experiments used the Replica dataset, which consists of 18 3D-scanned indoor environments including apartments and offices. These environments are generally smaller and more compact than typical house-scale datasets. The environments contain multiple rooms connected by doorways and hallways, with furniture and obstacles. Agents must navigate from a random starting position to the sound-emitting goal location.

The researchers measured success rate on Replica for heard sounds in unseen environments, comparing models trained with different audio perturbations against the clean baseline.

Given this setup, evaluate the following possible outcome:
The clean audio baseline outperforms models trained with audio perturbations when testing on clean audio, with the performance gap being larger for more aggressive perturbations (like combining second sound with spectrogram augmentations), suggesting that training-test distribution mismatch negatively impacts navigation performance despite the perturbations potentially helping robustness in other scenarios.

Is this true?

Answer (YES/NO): NO